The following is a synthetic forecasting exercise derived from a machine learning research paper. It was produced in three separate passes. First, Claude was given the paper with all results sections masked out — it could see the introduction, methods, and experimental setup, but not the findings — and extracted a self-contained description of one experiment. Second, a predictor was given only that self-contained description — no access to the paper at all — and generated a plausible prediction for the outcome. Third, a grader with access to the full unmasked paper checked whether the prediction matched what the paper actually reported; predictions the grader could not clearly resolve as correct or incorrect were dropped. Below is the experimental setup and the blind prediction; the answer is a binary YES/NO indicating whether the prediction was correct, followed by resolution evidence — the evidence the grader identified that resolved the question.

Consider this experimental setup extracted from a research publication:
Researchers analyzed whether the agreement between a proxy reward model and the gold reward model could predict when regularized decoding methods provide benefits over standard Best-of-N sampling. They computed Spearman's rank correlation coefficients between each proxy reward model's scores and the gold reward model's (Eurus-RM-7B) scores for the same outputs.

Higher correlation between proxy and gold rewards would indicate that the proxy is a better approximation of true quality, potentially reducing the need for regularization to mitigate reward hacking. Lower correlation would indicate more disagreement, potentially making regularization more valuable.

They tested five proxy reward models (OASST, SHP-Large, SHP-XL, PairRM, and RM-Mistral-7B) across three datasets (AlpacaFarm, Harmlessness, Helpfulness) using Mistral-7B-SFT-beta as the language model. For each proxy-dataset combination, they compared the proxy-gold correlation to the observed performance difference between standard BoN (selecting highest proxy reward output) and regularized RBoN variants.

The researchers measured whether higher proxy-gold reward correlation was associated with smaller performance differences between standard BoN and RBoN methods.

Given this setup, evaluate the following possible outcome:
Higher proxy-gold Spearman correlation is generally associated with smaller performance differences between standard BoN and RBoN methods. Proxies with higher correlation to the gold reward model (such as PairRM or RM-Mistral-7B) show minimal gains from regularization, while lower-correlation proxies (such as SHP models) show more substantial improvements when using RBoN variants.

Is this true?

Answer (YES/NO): NO